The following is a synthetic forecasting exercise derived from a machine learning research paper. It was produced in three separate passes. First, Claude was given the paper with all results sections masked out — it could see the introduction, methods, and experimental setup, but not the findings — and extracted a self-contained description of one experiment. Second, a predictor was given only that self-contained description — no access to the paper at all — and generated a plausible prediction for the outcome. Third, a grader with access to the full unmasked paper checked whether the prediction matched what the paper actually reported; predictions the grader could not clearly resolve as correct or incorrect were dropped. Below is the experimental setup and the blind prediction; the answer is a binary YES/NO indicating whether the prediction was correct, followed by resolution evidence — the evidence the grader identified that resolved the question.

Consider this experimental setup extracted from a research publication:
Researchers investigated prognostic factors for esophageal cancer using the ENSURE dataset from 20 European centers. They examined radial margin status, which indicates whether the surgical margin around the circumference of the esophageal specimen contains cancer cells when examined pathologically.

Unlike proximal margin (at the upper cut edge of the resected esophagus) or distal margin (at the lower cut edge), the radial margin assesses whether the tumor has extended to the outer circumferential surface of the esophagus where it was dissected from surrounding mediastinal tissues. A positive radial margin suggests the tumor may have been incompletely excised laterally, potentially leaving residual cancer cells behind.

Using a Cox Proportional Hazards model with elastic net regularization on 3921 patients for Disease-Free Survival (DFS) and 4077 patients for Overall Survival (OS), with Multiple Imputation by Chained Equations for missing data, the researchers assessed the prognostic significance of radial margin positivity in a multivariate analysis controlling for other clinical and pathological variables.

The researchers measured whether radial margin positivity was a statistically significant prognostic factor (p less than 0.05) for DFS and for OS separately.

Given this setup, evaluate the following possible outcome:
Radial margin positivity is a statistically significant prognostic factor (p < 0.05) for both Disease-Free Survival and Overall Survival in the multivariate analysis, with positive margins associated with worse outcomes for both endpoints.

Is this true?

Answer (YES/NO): YES